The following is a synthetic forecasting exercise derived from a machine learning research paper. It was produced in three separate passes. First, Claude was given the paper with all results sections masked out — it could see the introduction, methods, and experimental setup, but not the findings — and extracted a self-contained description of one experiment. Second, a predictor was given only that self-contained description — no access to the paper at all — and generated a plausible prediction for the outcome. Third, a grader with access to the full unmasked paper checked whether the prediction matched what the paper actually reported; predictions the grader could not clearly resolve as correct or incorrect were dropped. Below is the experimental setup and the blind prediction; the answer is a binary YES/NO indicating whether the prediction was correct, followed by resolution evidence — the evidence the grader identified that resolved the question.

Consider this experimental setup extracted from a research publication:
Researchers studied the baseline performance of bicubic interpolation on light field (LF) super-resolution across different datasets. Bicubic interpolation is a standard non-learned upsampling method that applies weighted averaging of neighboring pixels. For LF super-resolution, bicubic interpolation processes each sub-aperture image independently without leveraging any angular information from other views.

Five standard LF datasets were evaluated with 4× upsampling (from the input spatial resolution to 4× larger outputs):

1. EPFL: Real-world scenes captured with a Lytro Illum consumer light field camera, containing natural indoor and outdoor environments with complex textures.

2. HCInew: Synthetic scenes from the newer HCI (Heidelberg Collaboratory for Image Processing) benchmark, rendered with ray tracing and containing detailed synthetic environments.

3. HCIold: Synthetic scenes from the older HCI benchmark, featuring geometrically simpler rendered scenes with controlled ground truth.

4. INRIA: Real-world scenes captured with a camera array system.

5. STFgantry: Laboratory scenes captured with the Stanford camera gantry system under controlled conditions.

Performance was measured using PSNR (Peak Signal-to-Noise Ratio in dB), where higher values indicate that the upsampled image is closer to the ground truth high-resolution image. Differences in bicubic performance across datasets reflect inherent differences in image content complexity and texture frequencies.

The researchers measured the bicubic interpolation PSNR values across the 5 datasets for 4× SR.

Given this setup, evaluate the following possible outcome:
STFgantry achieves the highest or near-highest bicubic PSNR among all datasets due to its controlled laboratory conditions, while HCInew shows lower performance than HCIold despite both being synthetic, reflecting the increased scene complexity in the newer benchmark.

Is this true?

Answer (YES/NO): NO